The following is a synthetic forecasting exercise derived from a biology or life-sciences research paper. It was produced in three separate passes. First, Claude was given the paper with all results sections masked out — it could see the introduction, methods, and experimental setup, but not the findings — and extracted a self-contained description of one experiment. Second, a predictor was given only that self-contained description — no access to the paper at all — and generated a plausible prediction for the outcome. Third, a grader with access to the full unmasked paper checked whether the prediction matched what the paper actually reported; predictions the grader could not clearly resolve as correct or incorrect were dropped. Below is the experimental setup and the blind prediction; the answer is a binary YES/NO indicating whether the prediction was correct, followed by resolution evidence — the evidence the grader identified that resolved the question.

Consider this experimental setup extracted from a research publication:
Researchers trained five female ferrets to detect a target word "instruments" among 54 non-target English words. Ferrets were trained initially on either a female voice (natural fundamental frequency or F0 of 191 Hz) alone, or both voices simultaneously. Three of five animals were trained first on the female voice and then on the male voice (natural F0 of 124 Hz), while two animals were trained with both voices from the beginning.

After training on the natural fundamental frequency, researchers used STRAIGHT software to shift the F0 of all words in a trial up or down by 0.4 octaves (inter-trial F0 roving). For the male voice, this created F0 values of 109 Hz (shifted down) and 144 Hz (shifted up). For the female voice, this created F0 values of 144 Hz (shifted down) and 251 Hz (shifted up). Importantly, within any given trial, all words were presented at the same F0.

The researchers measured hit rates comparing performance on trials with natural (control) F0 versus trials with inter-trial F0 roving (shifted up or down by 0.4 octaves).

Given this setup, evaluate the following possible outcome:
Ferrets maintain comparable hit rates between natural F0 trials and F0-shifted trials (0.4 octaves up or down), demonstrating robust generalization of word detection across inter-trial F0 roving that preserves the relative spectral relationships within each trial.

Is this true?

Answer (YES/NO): YES